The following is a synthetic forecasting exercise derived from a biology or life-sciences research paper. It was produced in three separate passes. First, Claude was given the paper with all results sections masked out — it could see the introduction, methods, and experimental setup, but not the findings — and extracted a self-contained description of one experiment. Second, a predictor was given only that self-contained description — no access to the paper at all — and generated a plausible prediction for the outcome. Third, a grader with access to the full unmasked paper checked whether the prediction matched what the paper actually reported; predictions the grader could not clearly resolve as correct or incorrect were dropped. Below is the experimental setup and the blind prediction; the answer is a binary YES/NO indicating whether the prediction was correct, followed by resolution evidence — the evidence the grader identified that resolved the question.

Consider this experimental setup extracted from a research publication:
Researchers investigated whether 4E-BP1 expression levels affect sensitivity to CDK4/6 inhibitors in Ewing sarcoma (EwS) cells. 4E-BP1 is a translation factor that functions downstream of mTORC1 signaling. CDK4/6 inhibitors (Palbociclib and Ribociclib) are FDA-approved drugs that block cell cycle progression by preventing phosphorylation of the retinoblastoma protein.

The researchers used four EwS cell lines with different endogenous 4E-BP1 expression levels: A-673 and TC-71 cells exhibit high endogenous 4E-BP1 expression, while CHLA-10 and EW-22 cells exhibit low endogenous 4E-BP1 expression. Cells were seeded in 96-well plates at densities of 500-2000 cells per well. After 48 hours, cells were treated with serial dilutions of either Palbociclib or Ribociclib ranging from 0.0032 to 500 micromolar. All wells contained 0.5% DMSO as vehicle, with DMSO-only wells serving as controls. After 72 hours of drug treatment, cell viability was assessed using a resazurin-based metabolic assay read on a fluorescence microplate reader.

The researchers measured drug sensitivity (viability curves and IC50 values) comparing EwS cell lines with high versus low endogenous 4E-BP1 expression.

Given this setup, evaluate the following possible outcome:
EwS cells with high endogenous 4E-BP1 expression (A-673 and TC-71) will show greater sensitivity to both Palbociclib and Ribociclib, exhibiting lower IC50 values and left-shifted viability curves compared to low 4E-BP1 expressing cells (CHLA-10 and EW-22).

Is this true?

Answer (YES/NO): YES